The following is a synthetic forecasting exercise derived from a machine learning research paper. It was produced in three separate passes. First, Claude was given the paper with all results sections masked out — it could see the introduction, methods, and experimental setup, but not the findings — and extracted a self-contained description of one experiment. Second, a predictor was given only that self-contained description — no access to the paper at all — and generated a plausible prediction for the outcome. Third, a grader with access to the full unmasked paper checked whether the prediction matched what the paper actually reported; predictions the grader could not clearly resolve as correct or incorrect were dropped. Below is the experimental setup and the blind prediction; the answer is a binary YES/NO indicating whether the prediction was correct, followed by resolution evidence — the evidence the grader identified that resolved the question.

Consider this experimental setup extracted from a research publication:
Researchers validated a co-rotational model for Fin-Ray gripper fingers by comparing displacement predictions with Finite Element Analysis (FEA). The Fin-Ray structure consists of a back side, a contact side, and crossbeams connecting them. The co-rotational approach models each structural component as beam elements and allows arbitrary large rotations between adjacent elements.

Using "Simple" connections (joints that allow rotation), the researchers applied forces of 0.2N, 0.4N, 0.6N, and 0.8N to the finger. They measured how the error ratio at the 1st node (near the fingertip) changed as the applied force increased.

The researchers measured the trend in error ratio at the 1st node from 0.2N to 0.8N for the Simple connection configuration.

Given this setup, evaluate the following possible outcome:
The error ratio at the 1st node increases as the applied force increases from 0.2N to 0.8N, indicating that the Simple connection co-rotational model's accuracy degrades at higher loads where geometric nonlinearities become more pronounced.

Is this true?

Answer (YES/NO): YES